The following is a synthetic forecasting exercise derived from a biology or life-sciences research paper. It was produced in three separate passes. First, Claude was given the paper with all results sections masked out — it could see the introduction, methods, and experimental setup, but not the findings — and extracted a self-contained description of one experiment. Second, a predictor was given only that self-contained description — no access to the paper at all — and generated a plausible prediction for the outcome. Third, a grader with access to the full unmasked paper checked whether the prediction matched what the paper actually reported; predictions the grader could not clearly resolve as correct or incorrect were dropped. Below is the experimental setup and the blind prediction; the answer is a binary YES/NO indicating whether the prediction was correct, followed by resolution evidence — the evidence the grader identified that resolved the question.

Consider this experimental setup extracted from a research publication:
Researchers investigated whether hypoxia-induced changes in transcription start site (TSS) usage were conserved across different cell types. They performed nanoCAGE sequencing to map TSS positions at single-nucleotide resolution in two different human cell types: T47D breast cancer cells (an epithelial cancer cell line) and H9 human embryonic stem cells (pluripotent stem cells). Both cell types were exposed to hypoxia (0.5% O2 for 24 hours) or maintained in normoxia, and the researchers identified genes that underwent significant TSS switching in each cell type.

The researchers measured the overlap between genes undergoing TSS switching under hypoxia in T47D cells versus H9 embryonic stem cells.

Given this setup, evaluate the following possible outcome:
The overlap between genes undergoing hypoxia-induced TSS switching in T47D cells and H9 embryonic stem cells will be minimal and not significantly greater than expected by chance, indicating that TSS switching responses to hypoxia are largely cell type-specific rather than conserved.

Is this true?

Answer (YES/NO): NO